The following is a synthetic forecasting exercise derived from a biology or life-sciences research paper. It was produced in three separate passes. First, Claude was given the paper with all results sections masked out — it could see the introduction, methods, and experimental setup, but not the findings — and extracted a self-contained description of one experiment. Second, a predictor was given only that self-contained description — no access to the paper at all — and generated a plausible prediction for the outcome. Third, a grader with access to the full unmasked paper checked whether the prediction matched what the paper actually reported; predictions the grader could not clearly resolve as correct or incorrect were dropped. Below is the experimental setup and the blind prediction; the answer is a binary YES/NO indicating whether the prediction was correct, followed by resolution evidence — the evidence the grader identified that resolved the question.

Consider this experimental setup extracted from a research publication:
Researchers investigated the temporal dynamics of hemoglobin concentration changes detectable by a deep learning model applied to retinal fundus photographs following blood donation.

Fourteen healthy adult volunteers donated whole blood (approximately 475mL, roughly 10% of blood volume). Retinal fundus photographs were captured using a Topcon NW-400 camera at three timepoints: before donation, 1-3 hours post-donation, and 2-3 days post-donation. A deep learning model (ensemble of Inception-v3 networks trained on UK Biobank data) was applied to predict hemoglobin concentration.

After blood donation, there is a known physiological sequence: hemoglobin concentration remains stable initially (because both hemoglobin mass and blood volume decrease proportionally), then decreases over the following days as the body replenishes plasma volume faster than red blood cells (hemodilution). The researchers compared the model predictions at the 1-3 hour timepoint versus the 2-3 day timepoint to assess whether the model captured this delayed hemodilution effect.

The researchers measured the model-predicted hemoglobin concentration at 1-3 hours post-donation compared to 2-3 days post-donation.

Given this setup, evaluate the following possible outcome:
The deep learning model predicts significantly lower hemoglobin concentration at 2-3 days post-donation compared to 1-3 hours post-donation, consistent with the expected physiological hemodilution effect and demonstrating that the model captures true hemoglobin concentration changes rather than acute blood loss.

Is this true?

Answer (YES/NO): NO